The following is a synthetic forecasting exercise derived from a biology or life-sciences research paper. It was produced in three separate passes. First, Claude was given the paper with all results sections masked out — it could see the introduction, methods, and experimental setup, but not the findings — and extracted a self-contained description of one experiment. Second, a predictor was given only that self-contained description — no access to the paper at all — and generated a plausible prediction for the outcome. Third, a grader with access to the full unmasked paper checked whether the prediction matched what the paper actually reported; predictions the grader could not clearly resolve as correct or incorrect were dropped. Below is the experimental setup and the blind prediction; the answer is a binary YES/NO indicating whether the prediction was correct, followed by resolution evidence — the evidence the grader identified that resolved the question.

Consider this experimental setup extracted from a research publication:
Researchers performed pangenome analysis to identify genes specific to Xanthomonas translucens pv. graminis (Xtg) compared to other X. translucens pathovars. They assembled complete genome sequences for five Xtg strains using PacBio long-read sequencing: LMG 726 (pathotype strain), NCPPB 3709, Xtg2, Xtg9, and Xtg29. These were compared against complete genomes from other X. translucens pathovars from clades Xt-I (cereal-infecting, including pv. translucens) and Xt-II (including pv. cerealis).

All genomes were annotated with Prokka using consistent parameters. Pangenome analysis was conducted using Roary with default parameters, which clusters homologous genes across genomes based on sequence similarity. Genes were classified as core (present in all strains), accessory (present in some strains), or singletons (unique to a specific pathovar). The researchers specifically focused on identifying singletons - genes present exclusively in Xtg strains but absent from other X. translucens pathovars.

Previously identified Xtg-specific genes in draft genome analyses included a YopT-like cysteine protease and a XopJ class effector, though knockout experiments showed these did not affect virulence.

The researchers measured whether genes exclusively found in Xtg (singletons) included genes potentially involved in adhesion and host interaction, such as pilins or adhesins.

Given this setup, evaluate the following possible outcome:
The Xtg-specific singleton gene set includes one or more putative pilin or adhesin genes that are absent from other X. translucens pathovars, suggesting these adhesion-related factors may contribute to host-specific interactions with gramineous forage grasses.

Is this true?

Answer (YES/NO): YES